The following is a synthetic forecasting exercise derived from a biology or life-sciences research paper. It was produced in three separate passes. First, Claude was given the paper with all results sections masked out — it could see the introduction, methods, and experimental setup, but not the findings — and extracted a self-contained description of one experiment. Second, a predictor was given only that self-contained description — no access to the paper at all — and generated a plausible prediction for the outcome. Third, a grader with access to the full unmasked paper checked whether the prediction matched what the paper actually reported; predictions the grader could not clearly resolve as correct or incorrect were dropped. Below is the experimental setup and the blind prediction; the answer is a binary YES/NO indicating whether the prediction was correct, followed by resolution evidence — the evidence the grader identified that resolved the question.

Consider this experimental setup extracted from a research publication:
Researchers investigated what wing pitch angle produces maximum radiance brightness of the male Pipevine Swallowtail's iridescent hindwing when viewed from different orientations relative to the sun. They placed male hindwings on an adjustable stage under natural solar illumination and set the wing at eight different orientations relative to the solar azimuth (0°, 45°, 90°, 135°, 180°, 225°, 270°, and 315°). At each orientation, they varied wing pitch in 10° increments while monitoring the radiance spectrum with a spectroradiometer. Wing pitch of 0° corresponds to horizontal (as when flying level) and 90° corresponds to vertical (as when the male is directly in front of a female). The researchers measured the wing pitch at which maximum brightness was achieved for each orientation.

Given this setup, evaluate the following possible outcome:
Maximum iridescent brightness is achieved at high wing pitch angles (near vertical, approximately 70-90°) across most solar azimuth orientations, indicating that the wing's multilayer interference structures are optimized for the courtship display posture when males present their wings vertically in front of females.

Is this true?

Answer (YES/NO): NO